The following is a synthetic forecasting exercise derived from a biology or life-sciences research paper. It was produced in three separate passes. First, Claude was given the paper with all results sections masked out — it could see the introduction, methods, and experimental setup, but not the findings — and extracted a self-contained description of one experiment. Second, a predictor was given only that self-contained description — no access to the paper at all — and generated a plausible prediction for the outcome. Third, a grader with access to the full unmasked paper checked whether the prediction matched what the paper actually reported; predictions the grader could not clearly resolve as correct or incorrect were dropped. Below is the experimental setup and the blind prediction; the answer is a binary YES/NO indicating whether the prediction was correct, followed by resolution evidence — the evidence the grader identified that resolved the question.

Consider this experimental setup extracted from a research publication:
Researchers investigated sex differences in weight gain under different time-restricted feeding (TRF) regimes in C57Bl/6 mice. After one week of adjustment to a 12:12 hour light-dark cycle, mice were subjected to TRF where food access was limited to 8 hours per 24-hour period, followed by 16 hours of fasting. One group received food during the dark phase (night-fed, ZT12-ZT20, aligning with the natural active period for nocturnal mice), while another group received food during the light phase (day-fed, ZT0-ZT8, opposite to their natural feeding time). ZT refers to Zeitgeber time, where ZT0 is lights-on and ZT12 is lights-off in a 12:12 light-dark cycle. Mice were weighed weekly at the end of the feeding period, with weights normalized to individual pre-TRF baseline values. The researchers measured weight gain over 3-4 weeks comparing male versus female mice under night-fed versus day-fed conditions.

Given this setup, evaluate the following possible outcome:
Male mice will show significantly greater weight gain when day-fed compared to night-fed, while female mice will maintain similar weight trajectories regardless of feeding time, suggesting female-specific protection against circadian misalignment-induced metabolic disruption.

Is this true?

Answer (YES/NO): NO